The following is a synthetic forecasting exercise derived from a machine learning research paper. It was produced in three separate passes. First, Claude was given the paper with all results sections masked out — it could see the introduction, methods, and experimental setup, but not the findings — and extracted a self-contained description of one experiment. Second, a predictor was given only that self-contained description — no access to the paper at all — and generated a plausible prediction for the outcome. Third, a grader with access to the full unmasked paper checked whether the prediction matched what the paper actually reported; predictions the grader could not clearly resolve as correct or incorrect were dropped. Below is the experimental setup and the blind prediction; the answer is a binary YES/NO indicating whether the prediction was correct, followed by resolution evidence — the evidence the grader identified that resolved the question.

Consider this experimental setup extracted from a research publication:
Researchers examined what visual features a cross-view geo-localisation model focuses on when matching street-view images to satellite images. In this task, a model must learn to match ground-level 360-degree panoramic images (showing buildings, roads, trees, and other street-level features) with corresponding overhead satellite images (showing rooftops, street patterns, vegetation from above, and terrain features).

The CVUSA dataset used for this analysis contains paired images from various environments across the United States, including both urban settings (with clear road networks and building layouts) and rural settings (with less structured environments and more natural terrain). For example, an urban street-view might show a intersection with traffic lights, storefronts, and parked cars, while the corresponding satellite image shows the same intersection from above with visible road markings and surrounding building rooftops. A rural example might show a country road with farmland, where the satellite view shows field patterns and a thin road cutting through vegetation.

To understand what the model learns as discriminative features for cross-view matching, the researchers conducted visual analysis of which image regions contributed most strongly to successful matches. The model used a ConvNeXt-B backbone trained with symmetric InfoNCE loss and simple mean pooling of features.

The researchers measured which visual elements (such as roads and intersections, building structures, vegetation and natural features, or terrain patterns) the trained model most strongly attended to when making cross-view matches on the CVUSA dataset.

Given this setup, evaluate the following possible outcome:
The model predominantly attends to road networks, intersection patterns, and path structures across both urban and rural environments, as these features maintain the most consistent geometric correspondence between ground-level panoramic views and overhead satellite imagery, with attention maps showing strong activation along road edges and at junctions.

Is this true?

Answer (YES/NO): YES